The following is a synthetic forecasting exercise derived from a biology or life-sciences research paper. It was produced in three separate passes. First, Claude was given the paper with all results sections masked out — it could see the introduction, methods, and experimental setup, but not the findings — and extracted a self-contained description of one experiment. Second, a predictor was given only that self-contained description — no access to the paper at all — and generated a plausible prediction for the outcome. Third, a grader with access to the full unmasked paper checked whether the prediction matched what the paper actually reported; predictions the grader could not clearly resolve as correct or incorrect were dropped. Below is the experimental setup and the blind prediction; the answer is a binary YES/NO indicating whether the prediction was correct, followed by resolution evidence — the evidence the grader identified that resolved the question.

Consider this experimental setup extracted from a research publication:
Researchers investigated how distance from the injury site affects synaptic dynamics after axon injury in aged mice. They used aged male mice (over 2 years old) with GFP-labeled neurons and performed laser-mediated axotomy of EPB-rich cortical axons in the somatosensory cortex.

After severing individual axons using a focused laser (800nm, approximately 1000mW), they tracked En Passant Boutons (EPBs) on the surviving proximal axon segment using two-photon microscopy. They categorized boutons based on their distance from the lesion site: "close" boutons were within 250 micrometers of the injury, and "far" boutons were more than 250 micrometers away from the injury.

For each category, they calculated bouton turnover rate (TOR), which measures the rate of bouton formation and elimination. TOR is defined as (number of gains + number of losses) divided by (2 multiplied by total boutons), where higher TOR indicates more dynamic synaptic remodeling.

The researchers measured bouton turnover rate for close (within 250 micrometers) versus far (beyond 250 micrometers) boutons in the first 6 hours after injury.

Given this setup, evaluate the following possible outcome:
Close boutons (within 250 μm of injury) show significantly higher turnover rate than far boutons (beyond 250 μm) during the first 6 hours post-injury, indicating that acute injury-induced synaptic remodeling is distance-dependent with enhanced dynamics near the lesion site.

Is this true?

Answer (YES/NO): YES